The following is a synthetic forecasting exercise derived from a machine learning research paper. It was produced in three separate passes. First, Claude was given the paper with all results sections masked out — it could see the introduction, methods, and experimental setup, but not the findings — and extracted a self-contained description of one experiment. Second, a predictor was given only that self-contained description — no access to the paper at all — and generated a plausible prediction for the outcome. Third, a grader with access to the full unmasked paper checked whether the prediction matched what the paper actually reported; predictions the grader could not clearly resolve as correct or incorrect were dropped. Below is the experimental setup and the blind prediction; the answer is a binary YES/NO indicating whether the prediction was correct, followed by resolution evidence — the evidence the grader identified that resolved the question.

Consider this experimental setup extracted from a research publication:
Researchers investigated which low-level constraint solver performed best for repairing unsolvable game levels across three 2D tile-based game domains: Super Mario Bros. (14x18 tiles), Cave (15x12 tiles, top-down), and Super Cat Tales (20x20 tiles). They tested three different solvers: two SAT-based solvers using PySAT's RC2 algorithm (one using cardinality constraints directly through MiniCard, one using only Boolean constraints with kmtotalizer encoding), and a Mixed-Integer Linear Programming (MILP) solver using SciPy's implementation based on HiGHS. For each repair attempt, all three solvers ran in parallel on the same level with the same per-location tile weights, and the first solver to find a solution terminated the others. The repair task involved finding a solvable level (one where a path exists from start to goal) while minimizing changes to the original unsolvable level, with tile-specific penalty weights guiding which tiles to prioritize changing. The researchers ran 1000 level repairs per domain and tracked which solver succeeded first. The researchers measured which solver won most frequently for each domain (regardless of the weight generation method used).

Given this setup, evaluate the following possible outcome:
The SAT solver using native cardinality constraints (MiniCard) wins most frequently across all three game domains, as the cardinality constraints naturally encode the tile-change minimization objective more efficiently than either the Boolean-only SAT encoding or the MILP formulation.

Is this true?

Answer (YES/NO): NO